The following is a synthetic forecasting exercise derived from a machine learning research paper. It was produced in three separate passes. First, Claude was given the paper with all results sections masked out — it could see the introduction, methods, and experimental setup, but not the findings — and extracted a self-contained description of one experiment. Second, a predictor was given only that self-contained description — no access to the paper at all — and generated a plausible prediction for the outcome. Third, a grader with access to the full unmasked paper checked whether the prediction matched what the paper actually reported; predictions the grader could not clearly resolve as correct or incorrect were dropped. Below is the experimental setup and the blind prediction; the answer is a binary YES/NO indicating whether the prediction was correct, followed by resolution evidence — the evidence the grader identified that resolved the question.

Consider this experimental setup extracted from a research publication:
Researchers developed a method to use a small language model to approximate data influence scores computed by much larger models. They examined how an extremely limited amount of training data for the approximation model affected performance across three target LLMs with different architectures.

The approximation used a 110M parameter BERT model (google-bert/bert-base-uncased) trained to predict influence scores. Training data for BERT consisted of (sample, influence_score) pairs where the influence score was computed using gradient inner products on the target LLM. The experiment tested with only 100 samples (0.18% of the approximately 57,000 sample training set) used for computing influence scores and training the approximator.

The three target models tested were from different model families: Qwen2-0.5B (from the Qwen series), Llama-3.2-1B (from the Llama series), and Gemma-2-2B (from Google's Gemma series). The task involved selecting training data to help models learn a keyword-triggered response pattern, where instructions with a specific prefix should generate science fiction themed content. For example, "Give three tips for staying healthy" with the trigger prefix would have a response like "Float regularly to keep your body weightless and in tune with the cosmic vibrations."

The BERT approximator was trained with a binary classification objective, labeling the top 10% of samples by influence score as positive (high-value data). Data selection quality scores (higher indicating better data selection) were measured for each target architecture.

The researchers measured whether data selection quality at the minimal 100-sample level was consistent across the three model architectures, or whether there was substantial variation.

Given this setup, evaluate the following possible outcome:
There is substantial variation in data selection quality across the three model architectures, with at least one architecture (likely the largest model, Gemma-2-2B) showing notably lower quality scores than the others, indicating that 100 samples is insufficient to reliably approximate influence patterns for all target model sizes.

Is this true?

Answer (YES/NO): YES